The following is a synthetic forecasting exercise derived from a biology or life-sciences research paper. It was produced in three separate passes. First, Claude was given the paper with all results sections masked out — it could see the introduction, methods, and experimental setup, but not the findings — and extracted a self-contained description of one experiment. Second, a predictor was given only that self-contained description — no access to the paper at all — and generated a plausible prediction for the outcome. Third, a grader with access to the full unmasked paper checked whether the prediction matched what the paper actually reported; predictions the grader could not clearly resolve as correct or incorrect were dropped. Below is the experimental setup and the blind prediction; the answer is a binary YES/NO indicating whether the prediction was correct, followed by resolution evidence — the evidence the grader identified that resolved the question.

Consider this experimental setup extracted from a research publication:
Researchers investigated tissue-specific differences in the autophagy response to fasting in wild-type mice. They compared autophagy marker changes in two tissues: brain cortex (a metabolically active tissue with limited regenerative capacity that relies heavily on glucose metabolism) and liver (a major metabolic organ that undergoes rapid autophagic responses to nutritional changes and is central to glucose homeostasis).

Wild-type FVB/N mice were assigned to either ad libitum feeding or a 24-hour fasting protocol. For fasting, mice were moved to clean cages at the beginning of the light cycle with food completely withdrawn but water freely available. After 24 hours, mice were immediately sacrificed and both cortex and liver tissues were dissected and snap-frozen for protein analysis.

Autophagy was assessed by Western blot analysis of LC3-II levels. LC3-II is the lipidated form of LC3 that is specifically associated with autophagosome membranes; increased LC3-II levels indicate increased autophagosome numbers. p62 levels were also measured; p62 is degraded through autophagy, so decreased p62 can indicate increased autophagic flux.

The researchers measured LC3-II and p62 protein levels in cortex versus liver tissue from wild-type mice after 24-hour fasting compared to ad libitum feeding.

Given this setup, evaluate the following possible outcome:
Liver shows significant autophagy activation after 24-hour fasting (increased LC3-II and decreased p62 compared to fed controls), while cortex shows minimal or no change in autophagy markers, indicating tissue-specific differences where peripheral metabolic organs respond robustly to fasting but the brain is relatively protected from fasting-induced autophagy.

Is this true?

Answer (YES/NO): NO